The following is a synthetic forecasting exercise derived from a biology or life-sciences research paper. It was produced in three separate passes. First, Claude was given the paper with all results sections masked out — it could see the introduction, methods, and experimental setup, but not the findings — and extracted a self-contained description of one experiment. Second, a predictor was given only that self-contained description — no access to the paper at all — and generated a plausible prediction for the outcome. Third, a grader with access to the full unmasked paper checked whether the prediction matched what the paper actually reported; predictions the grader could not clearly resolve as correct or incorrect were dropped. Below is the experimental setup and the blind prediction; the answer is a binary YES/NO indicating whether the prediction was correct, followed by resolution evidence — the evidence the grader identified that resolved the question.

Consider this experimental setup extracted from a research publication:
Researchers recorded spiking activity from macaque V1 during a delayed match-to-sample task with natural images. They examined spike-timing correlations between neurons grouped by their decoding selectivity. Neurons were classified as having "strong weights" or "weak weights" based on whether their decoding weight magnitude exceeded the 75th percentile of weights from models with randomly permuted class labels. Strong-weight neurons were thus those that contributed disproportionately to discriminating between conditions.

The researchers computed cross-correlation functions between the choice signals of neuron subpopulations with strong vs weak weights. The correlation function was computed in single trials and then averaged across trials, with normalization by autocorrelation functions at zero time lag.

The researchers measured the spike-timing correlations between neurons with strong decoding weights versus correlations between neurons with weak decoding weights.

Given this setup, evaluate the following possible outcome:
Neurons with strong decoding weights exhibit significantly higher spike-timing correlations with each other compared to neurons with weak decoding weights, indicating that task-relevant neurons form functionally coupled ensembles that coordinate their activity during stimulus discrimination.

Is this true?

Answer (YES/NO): YES